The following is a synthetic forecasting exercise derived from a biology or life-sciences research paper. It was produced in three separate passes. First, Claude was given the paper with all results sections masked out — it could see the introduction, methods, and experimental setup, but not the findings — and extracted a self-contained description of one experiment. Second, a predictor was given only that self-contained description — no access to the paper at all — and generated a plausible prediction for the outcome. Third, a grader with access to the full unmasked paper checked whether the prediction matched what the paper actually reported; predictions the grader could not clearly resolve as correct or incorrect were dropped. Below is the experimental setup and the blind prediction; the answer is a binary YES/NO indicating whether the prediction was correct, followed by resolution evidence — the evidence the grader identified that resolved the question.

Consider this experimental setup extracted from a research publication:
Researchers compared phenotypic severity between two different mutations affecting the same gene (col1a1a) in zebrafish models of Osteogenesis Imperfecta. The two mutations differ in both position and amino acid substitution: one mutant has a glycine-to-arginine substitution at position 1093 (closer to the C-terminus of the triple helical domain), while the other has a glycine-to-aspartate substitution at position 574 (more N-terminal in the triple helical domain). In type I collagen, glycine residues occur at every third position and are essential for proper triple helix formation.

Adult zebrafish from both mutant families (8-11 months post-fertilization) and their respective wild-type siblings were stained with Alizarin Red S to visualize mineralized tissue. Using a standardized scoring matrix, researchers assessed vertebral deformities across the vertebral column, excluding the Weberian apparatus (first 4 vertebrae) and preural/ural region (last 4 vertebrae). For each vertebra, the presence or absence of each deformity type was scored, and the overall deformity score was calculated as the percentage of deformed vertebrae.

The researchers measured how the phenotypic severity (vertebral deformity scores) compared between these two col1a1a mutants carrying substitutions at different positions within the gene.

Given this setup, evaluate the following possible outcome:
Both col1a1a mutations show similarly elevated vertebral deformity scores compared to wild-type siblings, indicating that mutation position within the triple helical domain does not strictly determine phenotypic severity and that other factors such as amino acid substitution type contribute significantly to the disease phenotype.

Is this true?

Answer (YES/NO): NO